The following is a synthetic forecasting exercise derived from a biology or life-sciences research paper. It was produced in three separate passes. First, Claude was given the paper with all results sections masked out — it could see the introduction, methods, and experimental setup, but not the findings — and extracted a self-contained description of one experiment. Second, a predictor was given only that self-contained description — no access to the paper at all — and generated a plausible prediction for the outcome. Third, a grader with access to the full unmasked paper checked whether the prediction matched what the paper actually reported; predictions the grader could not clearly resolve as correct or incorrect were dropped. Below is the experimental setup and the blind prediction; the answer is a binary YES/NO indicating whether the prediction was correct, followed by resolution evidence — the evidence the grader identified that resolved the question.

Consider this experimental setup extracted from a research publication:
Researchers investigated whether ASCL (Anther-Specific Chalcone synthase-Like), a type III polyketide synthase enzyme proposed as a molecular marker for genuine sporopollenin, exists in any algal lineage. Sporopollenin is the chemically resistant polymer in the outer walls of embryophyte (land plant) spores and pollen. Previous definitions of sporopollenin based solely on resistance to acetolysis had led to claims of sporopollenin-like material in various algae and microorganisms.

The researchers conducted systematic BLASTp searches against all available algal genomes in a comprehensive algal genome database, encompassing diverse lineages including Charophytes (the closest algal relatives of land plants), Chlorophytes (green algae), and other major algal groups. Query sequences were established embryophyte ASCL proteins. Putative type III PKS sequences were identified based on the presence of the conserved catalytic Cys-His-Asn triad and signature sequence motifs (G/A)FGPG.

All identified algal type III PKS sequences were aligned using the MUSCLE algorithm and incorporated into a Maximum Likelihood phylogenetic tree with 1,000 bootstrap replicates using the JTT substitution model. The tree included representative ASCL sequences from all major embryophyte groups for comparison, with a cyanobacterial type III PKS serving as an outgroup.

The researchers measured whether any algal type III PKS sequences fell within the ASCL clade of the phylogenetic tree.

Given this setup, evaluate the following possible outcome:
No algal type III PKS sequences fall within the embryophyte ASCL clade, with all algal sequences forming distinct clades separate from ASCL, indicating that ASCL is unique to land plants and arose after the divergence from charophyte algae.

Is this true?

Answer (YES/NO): YES